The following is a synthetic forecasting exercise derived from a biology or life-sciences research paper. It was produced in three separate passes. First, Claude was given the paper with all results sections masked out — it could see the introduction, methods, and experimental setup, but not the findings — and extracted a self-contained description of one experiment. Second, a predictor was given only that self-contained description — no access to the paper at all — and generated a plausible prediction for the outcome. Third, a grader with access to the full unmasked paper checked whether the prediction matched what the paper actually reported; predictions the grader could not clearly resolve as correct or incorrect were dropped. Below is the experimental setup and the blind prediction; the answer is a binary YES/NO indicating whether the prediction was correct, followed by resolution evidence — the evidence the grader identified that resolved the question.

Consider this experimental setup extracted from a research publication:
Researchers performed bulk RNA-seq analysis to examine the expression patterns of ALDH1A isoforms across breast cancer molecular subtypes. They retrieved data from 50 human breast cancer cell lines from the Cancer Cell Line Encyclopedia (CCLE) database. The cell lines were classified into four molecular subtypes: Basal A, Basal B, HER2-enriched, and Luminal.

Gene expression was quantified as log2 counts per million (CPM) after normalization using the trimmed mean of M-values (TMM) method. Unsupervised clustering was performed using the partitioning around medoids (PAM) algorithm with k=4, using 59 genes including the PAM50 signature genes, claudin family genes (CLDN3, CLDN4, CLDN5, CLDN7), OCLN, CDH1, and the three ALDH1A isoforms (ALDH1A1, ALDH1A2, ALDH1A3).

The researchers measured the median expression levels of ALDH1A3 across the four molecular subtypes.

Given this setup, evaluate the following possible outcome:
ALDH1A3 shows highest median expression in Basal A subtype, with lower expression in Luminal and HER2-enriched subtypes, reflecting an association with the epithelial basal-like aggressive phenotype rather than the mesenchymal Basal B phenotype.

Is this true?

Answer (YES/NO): YES